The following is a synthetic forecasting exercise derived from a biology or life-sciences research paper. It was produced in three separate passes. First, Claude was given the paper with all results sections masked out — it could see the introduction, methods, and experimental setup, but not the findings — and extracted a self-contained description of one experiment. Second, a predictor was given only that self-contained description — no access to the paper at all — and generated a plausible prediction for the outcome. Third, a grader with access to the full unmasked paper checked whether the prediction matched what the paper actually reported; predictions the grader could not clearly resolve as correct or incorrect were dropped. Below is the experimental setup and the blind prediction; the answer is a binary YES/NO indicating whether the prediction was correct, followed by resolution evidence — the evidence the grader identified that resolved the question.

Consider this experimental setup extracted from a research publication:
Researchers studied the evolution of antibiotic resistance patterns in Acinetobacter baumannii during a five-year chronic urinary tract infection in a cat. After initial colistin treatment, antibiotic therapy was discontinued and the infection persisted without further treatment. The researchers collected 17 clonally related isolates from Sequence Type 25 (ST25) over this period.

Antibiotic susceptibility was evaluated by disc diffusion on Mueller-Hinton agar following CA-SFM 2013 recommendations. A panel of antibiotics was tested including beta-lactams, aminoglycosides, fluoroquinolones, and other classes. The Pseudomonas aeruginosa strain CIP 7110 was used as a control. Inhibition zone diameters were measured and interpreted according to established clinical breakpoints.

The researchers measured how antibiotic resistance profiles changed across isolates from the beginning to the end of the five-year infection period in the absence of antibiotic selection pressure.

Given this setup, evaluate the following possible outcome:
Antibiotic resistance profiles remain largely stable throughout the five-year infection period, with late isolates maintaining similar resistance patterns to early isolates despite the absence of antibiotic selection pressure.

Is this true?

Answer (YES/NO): NO